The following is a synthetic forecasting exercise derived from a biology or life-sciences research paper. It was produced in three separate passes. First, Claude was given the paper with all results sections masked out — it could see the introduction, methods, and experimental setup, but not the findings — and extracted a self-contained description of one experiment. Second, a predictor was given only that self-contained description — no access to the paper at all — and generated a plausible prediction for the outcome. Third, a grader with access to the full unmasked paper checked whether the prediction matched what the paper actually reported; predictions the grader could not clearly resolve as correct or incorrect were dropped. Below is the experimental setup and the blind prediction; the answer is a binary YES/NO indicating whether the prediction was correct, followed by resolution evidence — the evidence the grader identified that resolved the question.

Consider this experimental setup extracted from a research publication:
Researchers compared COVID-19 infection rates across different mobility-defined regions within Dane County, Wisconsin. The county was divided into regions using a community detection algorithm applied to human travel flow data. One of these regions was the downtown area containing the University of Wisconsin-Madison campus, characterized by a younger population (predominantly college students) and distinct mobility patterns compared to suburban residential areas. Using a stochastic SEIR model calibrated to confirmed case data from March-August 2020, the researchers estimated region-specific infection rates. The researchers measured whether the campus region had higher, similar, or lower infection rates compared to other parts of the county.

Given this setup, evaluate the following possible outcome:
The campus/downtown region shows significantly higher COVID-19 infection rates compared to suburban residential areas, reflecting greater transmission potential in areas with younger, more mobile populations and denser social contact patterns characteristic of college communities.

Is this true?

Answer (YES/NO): YES